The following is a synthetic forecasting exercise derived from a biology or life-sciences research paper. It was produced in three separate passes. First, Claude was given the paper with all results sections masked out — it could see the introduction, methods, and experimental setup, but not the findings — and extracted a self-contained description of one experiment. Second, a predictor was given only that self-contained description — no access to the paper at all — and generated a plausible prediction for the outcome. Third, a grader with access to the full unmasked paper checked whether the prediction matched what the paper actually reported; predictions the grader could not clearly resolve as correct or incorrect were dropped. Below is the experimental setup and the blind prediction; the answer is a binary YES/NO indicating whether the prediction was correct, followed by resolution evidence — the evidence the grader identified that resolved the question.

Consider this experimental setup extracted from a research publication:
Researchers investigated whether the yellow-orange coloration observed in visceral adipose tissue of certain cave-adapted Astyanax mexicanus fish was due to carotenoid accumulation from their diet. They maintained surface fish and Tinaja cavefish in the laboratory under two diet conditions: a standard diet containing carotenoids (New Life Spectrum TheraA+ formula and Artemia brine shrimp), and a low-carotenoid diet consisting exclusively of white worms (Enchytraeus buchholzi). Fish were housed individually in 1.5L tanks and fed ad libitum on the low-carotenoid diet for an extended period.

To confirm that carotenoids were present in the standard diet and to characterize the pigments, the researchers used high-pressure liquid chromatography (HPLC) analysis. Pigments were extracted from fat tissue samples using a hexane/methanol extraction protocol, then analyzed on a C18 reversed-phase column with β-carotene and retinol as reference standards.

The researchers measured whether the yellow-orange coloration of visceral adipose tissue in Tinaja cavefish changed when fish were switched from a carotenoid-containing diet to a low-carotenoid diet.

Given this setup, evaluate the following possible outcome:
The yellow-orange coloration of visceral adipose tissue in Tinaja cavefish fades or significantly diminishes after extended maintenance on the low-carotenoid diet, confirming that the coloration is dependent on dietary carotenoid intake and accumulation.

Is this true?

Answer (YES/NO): YES